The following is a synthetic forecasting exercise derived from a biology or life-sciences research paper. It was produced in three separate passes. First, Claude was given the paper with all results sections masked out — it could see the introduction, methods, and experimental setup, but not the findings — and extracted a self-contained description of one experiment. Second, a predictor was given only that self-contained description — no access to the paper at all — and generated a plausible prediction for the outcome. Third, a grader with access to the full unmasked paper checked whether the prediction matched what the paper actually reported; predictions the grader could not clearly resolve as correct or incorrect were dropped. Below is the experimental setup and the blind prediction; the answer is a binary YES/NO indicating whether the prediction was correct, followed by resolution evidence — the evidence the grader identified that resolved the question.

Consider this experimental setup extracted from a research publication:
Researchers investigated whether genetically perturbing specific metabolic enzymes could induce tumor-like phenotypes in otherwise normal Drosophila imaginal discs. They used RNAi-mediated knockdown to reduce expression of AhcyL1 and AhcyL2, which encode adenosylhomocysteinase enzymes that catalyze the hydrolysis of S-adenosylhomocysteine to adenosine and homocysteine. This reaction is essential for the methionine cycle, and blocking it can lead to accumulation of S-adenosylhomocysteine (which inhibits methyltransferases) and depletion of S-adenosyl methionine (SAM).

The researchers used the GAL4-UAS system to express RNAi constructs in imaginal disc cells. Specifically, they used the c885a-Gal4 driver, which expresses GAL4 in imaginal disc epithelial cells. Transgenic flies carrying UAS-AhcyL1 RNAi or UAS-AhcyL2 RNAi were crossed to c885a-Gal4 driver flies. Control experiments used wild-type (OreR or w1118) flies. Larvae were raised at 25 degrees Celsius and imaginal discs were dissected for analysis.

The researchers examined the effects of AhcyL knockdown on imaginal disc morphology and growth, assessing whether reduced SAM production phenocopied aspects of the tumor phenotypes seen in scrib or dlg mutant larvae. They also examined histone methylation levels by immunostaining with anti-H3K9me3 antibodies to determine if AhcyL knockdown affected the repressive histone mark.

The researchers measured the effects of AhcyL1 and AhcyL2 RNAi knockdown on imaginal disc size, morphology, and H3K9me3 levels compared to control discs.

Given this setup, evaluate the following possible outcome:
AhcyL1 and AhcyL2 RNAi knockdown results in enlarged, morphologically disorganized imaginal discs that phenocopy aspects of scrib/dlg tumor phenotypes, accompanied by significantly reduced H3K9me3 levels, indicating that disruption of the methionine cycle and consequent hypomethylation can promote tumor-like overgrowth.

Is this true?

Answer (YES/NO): NO